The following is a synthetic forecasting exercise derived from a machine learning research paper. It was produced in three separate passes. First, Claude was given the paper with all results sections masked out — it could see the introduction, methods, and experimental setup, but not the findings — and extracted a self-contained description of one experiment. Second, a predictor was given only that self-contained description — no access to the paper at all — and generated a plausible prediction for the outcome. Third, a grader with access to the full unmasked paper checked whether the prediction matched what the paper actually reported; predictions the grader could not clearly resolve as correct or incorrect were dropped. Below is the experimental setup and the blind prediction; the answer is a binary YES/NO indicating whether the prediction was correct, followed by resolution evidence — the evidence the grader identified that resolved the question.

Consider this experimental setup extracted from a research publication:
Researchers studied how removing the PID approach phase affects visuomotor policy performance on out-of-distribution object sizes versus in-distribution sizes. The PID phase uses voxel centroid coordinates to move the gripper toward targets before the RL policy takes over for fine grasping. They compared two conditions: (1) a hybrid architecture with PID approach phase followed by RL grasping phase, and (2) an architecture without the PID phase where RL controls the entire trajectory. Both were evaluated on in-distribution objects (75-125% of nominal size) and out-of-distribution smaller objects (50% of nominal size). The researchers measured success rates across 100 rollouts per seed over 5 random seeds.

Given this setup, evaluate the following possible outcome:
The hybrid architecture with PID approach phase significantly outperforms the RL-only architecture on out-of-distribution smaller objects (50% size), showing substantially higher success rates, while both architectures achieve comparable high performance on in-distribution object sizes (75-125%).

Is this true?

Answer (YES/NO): NO